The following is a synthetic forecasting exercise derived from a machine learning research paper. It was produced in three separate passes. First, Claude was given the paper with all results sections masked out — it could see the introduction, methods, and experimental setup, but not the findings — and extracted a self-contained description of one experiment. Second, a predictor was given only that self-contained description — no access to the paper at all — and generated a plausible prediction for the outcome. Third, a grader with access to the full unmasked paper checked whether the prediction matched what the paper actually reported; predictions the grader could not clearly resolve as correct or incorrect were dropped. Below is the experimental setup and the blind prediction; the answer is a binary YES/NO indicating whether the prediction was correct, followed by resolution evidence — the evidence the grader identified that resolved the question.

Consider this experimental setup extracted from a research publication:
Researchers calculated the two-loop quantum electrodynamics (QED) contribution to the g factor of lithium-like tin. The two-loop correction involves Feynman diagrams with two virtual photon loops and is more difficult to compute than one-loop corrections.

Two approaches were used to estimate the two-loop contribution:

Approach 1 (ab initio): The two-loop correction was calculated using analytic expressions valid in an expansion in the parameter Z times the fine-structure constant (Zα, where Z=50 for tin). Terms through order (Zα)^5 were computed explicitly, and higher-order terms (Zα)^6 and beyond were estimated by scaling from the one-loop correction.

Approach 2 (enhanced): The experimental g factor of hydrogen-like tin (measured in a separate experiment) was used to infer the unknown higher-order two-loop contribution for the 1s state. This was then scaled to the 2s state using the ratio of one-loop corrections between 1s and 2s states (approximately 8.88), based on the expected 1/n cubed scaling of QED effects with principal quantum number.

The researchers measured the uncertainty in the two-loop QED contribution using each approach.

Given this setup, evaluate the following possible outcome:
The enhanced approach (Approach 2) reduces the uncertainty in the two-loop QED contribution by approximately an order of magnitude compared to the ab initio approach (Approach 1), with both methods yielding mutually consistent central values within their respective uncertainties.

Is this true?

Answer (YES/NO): NO